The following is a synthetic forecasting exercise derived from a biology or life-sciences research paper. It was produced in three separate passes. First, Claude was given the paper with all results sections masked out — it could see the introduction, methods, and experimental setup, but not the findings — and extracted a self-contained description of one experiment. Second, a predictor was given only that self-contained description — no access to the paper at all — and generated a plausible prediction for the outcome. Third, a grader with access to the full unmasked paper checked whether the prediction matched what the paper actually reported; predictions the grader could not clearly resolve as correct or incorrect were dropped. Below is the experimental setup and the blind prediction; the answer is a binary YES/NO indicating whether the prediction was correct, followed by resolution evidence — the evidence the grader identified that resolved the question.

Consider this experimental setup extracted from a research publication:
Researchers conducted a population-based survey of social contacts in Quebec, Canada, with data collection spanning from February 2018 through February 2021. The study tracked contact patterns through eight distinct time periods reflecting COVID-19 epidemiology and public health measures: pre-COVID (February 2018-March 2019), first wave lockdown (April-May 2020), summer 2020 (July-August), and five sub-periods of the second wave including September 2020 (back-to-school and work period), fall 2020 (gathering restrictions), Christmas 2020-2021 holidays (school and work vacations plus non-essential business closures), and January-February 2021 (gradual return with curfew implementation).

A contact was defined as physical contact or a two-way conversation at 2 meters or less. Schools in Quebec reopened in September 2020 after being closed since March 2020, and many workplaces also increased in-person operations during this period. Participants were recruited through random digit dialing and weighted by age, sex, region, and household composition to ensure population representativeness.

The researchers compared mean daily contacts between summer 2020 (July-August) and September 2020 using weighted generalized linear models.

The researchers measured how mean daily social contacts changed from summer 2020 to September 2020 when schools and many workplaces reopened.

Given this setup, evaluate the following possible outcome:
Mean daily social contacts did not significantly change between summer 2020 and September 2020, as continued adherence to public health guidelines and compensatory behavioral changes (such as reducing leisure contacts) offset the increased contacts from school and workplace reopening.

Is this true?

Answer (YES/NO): NO